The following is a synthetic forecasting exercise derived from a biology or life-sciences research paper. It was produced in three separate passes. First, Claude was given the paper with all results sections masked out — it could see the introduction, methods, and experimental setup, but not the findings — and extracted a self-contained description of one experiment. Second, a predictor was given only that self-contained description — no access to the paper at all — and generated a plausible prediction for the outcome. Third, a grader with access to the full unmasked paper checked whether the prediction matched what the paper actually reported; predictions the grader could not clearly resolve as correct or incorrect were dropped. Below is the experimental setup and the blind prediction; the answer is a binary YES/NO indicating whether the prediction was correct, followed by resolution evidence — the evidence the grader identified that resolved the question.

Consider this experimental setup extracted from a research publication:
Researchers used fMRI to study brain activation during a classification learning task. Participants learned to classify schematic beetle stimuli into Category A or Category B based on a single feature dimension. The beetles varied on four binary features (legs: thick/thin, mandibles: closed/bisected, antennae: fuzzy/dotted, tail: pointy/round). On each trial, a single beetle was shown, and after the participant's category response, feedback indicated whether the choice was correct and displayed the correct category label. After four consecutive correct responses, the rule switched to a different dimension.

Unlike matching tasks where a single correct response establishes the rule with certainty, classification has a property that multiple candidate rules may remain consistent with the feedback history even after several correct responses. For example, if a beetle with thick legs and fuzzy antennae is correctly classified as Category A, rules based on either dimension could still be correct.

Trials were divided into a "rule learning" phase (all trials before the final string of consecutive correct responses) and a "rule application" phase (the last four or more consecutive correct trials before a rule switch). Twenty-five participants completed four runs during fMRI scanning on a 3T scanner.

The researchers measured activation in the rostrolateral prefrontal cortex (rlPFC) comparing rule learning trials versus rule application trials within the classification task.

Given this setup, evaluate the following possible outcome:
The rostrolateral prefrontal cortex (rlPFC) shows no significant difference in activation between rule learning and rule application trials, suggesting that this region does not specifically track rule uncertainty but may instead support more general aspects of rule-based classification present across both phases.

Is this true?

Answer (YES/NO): NO